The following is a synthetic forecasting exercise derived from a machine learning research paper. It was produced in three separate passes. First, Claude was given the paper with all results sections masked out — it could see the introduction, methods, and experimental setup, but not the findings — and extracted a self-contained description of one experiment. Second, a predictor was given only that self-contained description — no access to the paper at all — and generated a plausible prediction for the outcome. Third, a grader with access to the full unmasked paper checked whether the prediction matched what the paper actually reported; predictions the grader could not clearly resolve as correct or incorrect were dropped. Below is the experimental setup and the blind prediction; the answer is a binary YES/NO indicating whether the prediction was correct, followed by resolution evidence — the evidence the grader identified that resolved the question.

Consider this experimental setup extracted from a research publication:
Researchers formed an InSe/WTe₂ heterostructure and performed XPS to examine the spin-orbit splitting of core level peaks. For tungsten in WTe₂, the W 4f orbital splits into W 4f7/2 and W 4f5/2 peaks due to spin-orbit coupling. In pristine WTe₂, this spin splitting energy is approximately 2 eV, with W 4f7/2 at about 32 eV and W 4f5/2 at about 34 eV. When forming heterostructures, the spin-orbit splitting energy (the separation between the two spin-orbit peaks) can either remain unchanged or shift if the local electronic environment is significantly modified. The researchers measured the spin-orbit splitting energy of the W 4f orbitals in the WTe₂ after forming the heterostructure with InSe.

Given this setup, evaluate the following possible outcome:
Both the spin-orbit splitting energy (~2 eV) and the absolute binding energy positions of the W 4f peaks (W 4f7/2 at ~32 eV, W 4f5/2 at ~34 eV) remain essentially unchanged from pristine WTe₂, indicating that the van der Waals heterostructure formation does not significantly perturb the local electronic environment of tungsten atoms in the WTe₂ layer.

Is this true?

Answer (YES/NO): YES